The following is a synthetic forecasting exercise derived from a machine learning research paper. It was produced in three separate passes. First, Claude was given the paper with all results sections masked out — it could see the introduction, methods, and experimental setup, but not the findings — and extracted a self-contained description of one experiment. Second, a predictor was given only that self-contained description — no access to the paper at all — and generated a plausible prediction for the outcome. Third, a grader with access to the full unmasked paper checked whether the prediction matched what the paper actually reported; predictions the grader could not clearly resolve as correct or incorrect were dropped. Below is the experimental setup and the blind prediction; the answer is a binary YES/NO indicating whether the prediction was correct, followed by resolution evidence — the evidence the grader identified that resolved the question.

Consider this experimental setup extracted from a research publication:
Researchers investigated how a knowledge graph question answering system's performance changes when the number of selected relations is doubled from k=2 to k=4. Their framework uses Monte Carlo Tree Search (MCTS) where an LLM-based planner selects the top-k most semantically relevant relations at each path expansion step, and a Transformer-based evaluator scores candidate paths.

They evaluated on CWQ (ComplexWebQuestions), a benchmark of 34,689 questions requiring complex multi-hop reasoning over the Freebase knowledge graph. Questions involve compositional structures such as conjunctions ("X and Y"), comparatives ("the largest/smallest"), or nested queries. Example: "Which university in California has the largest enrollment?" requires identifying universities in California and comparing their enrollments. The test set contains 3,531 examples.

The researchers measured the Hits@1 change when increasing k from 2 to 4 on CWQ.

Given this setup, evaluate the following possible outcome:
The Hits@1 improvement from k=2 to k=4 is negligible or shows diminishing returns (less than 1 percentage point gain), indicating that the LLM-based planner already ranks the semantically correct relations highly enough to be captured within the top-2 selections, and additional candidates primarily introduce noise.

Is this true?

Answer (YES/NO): NO